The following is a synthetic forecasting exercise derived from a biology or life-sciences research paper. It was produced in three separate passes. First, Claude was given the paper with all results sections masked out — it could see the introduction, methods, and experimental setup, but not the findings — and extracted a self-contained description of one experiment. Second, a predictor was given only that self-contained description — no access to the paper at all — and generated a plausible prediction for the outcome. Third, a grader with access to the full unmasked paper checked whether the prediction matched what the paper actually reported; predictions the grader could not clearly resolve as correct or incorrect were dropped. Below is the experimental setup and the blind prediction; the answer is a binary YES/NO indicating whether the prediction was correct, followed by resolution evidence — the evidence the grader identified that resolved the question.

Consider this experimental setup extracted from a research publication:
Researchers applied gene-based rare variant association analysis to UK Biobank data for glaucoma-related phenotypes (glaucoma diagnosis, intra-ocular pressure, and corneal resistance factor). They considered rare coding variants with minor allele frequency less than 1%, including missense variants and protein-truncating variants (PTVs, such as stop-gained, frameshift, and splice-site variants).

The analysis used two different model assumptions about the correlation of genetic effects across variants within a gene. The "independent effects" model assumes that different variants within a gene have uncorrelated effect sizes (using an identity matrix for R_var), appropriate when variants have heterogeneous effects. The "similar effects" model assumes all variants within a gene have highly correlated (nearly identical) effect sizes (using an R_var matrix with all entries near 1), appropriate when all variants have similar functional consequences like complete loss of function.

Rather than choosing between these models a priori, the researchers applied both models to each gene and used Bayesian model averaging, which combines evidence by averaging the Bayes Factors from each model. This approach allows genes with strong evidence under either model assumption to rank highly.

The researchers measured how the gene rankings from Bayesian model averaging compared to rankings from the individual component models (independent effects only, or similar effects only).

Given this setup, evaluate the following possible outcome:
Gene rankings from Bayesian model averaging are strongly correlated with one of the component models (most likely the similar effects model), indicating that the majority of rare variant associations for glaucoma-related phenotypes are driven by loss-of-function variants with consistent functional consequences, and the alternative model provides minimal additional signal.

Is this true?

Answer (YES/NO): NO